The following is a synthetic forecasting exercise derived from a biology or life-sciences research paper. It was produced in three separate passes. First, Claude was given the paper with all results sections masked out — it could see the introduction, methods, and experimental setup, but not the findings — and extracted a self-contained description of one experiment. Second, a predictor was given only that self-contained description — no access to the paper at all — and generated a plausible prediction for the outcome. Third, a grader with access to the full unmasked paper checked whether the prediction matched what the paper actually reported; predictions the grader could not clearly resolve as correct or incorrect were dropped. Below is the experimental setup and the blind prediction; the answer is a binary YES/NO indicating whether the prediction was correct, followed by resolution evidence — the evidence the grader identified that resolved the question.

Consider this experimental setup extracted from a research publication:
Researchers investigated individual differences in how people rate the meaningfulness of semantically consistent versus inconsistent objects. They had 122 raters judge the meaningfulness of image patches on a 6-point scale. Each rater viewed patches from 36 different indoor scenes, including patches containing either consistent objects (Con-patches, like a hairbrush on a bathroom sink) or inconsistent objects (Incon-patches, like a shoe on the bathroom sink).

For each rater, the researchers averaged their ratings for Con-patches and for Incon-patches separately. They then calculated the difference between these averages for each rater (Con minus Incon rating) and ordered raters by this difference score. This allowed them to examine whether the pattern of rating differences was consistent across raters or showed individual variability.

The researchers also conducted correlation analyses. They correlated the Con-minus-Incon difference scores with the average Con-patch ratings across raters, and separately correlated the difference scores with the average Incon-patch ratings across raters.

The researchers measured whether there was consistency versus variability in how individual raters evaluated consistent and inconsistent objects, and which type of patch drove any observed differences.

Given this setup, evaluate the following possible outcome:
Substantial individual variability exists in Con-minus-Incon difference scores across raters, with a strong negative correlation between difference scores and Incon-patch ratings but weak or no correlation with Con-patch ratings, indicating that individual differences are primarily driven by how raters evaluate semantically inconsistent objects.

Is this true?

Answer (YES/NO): NO